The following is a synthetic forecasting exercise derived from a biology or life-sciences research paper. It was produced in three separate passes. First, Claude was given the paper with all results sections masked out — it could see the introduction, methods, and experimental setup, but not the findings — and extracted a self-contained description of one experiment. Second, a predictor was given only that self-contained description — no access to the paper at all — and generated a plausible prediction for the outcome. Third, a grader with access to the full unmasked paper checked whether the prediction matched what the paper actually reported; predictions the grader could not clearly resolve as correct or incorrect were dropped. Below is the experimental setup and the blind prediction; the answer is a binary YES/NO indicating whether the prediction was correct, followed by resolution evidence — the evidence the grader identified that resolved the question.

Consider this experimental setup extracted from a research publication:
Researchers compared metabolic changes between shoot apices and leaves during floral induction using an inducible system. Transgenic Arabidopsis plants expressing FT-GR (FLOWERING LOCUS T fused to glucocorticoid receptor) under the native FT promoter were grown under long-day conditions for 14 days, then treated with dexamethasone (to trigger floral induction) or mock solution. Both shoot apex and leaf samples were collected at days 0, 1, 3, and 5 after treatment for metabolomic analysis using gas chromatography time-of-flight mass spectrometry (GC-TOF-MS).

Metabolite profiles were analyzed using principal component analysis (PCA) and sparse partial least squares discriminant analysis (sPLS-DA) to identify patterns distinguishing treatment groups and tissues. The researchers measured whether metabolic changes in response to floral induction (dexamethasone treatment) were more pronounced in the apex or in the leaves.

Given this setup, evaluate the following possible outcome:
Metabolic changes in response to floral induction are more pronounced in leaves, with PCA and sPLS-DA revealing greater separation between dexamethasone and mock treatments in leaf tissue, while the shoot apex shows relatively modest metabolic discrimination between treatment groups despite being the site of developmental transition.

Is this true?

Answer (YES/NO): NO